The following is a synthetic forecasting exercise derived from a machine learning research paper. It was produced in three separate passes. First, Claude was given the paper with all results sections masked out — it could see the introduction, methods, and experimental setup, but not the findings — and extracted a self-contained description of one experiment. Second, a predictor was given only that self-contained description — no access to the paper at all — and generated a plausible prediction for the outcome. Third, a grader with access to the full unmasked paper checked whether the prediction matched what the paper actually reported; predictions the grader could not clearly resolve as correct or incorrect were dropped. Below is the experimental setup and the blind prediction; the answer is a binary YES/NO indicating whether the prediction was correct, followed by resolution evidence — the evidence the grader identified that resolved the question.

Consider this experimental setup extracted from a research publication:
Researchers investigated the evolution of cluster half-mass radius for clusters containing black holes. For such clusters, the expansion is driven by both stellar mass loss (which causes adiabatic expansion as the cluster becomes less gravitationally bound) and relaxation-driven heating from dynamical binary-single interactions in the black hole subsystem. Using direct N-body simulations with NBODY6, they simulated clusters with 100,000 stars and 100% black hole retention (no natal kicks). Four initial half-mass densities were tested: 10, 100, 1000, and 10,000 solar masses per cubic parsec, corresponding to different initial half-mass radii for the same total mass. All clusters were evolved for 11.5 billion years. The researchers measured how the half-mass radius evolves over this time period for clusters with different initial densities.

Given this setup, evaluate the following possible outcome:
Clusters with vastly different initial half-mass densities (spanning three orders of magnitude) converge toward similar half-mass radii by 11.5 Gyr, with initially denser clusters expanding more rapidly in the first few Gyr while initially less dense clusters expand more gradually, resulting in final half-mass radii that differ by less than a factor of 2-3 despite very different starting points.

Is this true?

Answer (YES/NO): NO